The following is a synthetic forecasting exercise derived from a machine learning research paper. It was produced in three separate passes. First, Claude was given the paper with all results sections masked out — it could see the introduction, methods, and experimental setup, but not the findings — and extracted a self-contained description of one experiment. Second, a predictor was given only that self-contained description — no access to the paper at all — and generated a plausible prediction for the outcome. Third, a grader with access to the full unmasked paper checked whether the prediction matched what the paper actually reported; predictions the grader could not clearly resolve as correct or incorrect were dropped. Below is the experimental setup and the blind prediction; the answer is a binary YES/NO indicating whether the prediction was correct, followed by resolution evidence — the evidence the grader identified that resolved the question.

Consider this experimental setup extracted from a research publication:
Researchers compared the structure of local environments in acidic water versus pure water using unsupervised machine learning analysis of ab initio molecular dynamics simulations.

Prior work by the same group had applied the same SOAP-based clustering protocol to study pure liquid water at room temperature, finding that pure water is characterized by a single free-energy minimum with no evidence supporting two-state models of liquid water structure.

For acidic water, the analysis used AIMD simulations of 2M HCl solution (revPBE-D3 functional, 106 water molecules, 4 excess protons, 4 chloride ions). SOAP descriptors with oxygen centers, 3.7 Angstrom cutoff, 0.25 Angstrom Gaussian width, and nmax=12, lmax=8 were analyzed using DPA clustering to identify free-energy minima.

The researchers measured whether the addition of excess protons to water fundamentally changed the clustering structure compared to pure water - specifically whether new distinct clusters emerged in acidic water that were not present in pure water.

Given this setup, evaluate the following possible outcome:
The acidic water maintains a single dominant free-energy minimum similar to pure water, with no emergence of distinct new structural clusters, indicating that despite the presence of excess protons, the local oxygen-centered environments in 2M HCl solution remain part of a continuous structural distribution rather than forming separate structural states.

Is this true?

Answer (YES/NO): NO